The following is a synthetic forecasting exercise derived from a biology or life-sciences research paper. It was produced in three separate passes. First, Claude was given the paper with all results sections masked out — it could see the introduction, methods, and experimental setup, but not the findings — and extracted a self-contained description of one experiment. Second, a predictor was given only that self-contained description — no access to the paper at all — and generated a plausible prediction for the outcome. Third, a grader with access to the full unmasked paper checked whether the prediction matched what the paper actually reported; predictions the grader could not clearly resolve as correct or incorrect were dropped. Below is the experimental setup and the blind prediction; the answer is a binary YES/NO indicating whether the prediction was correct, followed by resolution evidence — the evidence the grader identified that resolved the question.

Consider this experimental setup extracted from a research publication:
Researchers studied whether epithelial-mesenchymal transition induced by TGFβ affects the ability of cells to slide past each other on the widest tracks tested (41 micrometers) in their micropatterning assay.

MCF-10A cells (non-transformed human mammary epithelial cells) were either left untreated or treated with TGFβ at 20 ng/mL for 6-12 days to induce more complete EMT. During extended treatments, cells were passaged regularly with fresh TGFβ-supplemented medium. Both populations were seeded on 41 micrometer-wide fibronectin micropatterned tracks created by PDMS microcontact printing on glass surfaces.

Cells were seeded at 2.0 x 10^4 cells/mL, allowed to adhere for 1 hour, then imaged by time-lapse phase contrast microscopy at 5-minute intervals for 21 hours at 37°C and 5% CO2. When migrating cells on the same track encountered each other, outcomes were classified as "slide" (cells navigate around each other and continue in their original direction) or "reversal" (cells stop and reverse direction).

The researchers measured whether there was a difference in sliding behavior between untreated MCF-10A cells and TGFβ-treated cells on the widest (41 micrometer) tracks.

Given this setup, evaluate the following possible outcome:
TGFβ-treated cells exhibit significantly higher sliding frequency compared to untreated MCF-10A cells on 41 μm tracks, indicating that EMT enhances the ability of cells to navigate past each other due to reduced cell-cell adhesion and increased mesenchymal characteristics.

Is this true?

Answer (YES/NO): YES